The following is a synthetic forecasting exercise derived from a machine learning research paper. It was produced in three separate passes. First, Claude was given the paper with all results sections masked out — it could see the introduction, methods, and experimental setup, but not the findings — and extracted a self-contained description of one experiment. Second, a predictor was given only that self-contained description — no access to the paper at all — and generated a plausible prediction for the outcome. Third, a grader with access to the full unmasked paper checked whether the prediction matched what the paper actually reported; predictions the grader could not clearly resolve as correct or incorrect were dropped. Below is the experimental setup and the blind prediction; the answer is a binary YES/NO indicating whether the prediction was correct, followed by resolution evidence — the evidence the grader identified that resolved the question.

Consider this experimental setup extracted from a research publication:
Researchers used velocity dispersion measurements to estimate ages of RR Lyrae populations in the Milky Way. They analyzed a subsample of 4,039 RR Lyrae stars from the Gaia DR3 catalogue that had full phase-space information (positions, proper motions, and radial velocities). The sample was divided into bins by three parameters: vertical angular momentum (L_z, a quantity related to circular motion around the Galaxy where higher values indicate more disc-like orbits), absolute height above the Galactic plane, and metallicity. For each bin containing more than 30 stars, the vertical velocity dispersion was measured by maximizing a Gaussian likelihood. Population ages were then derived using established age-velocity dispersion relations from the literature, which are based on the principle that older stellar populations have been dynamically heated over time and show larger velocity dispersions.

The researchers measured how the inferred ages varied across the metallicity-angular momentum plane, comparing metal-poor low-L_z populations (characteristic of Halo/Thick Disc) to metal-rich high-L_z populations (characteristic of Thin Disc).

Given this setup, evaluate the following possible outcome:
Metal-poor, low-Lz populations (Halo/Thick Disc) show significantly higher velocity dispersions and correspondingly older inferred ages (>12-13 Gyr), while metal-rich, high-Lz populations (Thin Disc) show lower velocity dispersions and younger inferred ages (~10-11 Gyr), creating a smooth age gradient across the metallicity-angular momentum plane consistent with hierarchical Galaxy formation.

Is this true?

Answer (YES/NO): NO